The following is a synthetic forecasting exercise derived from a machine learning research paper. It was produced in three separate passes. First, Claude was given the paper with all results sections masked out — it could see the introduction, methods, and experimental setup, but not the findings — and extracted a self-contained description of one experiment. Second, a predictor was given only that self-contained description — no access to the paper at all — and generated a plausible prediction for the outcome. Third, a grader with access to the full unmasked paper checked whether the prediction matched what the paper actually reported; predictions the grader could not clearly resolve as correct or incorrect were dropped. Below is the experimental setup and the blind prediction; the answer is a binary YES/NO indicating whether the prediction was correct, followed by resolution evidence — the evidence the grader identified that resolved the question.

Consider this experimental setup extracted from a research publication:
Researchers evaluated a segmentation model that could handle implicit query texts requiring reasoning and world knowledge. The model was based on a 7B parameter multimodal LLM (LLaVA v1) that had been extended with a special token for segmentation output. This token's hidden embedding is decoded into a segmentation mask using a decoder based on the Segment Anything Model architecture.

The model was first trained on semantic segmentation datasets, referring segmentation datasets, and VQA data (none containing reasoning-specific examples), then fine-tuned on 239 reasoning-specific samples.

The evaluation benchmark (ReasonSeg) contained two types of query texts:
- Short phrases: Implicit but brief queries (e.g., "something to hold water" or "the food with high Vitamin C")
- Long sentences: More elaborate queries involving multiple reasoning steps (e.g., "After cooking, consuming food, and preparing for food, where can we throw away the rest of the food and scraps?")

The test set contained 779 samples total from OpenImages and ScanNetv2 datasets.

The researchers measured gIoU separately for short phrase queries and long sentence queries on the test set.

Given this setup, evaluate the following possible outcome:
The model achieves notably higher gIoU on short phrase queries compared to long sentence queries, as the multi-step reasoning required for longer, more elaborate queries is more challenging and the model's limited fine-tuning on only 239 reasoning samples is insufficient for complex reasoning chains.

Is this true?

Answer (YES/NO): NO